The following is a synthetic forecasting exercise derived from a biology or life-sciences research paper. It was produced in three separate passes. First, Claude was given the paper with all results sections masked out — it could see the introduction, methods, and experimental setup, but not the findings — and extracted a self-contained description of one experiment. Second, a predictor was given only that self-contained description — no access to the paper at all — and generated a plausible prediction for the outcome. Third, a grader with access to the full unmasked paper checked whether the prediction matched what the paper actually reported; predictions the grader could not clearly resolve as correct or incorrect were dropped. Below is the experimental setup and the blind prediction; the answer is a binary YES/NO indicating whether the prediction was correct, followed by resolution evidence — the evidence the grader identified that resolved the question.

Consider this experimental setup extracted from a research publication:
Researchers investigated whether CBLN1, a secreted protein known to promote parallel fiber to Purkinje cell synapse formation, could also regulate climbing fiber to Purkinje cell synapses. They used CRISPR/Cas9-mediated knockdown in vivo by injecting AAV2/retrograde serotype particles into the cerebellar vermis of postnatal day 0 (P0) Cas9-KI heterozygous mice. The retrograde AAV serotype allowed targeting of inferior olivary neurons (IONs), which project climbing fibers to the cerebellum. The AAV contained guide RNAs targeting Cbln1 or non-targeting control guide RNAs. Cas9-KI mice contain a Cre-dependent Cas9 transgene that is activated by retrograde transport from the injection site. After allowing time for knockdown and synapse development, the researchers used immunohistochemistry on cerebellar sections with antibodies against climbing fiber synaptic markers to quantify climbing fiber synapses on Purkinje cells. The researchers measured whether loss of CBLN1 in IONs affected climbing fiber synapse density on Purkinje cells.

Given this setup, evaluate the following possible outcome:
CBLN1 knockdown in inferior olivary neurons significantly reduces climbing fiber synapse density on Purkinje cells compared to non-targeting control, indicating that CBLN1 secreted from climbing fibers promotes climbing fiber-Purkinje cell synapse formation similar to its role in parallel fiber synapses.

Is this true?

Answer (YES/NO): YES